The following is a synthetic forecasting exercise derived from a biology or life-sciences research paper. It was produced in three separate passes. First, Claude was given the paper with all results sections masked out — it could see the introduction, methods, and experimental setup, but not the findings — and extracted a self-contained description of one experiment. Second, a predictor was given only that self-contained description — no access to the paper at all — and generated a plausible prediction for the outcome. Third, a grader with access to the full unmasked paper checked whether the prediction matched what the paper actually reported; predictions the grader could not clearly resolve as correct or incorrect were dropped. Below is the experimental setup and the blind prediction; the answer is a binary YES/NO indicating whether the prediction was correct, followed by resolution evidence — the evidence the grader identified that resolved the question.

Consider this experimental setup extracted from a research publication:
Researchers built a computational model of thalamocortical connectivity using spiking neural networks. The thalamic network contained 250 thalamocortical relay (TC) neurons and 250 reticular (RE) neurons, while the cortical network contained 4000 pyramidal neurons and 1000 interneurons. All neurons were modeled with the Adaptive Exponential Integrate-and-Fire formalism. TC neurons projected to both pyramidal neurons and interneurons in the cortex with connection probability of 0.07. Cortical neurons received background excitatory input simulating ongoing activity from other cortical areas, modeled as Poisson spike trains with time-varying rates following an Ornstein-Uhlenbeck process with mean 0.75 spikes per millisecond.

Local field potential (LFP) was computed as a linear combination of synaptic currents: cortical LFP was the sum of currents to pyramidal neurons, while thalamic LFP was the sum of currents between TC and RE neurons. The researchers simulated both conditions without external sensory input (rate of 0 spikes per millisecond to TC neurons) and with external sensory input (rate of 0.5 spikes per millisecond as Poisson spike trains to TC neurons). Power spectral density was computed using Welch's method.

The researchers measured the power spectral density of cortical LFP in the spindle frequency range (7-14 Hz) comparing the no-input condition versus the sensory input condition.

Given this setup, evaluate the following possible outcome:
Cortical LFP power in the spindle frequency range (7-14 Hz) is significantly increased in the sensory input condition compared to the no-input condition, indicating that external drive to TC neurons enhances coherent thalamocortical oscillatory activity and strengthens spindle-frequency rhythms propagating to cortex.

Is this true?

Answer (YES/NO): NO